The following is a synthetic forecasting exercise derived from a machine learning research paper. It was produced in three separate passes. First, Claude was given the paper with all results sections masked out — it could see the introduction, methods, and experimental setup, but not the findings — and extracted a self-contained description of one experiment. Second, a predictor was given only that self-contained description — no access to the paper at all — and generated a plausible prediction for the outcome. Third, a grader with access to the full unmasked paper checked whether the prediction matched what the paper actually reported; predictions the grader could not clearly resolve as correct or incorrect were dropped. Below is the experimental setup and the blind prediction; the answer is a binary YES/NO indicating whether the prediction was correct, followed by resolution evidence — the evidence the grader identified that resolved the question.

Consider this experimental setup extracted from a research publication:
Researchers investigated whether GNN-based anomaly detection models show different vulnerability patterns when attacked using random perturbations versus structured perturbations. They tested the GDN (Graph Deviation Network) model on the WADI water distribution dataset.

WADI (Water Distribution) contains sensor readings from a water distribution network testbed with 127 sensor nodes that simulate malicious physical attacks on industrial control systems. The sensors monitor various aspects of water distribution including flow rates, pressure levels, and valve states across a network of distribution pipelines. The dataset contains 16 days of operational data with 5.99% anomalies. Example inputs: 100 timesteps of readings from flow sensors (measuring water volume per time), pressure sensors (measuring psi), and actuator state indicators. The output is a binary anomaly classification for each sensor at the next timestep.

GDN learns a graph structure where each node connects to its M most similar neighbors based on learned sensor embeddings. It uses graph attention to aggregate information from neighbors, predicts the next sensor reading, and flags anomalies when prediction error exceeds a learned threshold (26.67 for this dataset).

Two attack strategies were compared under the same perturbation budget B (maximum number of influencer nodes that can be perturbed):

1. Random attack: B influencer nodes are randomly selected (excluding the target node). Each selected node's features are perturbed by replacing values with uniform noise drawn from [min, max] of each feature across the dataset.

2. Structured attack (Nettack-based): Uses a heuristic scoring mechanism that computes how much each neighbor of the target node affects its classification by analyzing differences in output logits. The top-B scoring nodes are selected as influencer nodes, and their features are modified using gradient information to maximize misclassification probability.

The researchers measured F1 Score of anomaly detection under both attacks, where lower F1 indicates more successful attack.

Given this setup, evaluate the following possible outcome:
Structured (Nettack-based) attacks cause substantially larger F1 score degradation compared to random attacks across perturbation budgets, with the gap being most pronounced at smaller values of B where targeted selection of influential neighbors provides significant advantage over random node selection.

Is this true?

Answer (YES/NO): NO